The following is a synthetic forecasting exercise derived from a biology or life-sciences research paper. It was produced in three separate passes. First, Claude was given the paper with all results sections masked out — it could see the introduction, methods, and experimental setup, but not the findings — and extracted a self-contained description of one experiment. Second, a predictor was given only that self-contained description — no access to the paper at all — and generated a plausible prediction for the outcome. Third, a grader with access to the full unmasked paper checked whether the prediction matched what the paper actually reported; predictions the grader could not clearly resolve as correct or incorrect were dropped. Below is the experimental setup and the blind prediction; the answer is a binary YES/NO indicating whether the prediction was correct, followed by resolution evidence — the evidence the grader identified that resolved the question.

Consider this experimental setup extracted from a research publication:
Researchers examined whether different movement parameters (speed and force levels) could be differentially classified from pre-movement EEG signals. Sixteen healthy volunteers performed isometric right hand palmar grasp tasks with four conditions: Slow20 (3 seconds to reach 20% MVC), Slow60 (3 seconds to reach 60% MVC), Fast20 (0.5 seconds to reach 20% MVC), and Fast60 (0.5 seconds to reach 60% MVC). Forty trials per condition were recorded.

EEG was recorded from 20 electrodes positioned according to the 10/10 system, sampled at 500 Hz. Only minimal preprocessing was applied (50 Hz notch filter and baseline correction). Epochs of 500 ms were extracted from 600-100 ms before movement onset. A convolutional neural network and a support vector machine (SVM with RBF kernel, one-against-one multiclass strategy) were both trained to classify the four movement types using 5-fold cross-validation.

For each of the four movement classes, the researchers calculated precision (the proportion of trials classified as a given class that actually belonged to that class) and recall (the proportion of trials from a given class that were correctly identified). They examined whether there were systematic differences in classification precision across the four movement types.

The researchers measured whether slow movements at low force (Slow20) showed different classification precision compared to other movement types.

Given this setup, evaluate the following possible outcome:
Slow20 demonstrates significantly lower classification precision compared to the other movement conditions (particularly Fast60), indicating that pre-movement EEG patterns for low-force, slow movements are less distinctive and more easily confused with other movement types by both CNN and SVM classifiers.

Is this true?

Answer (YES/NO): NO